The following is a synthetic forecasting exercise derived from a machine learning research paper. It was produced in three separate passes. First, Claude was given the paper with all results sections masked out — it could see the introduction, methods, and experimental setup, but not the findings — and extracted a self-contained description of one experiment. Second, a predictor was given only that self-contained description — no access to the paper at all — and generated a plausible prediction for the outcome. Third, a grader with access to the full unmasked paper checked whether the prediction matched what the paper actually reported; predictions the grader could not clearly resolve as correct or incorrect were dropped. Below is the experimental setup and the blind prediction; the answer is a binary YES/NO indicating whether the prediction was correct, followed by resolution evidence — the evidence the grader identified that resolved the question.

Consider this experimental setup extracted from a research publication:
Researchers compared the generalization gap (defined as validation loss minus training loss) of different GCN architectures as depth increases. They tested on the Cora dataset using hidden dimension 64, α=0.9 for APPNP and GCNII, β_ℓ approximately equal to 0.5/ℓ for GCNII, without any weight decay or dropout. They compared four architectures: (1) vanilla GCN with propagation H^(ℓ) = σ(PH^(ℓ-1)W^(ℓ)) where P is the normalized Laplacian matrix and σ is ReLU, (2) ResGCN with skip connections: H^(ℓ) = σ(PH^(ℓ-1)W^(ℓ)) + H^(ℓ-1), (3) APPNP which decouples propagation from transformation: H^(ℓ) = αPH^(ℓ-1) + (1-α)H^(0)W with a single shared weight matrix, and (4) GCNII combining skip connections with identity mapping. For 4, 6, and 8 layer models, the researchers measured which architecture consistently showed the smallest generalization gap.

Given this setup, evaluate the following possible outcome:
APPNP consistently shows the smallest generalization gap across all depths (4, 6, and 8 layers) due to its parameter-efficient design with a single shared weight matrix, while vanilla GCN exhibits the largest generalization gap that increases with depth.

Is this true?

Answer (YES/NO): NO